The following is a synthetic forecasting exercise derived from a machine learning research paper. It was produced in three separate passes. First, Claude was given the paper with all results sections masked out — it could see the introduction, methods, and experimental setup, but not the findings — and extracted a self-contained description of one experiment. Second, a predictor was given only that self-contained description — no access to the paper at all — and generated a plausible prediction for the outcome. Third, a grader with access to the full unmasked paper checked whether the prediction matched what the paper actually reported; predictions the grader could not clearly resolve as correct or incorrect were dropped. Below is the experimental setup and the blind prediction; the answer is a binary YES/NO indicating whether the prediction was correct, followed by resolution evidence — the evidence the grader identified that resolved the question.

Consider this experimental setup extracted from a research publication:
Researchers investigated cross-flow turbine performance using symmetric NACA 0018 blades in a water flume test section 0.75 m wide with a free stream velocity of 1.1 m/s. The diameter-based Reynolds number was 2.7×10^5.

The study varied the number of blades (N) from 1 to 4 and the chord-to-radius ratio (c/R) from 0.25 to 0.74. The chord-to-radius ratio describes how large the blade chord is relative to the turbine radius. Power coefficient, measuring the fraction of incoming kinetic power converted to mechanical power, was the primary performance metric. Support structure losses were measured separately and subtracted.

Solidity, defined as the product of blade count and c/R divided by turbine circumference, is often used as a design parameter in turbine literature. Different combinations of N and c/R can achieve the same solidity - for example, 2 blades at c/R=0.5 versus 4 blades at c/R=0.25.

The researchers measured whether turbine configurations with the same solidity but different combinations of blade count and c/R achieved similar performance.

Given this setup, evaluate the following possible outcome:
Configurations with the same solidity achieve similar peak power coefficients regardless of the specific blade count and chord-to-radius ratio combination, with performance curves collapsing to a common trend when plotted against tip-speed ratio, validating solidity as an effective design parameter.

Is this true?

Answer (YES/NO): NO